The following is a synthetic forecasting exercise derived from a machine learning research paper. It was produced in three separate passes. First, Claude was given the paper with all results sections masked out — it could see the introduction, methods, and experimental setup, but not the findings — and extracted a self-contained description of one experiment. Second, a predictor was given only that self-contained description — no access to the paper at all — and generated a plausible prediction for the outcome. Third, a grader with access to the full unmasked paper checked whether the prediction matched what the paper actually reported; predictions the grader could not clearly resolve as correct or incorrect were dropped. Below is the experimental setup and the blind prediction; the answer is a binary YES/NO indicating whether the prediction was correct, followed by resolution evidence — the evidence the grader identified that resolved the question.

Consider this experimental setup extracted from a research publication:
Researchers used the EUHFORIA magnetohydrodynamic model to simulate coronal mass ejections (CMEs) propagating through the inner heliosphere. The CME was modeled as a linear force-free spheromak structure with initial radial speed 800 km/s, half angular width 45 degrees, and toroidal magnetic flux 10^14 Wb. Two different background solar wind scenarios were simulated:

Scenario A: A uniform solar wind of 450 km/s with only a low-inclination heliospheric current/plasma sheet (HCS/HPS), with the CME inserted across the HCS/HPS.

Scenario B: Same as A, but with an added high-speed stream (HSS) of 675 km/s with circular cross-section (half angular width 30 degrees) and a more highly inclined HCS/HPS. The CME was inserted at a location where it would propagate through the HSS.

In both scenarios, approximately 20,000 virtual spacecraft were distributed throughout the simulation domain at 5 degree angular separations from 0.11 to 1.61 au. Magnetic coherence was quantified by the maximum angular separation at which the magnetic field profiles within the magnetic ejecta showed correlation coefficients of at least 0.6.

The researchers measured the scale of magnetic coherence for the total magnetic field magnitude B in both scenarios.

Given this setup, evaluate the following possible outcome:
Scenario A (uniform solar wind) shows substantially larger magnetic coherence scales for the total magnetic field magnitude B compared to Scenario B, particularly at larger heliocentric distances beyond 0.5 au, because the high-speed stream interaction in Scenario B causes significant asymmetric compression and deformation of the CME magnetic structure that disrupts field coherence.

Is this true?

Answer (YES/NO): YES